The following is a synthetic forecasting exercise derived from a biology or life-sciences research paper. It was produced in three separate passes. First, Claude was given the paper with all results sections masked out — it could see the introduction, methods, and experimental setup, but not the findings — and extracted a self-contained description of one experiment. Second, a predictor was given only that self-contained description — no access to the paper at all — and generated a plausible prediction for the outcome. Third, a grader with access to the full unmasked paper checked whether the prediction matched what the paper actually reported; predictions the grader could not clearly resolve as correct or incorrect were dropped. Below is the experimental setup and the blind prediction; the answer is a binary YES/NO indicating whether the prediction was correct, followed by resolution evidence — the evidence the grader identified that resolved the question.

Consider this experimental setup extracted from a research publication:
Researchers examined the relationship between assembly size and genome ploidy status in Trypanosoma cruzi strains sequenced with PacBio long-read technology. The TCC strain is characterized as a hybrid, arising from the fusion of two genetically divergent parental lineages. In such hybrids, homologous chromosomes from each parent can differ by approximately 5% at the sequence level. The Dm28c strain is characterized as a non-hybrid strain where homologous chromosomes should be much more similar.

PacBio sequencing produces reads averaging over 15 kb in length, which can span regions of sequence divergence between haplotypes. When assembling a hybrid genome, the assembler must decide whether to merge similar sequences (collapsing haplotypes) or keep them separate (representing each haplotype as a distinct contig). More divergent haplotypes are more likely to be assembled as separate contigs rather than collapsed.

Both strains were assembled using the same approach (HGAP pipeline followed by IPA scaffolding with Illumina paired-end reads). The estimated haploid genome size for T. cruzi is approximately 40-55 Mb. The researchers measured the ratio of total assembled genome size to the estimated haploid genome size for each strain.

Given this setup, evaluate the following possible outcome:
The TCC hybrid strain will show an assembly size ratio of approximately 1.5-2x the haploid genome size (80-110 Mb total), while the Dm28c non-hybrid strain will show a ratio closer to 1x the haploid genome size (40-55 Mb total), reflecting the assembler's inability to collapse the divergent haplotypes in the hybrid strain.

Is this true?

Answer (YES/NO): YES